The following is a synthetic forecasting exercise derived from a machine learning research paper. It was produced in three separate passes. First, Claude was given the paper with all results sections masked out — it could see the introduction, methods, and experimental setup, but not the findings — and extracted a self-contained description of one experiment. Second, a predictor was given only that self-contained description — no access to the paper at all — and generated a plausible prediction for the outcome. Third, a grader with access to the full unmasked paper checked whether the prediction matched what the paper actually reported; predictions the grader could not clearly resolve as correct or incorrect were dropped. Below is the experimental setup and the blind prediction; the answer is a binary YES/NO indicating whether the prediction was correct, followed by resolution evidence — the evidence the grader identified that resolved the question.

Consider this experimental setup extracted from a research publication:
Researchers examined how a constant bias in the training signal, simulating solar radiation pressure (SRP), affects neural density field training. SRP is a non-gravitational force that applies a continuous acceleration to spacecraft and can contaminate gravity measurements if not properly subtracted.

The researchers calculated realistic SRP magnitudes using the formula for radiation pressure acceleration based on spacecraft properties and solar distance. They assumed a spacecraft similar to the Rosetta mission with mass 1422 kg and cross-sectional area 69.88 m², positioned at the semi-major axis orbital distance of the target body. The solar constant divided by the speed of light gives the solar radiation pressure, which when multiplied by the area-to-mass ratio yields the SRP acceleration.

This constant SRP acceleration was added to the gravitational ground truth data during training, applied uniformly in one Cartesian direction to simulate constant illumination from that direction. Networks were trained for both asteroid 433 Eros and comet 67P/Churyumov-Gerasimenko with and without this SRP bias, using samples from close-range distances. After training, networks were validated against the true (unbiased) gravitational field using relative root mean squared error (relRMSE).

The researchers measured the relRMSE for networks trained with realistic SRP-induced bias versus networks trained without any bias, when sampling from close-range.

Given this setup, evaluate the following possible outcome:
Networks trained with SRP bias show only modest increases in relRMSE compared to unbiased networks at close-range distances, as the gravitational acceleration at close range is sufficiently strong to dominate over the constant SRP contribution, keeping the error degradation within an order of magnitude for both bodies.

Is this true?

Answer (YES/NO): NO